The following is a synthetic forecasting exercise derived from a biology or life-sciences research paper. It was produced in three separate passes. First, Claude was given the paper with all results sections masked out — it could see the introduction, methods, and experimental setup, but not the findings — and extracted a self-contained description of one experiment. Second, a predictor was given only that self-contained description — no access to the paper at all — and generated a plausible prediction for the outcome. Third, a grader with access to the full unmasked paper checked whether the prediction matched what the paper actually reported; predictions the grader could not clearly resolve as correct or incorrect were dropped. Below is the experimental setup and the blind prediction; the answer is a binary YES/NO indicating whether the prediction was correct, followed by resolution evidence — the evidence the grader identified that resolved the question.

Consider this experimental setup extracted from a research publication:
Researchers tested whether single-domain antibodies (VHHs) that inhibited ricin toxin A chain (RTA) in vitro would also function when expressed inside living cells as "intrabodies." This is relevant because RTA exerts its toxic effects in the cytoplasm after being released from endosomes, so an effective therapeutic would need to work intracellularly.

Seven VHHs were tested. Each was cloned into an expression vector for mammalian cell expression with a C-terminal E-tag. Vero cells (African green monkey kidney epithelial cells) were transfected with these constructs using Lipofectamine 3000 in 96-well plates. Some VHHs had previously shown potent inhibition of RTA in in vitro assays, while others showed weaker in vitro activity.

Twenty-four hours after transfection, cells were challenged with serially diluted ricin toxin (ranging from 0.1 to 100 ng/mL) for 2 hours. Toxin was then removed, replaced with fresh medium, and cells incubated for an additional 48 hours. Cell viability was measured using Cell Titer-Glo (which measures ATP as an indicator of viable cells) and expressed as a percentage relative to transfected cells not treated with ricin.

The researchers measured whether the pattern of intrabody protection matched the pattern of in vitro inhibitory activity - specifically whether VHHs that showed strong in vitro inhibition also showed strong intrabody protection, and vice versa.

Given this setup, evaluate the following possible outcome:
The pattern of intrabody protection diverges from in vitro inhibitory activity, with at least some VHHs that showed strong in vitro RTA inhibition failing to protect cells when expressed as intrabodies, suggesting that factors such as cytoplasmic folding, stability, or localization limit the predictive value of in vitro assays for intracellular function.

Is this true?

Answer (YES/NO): NO